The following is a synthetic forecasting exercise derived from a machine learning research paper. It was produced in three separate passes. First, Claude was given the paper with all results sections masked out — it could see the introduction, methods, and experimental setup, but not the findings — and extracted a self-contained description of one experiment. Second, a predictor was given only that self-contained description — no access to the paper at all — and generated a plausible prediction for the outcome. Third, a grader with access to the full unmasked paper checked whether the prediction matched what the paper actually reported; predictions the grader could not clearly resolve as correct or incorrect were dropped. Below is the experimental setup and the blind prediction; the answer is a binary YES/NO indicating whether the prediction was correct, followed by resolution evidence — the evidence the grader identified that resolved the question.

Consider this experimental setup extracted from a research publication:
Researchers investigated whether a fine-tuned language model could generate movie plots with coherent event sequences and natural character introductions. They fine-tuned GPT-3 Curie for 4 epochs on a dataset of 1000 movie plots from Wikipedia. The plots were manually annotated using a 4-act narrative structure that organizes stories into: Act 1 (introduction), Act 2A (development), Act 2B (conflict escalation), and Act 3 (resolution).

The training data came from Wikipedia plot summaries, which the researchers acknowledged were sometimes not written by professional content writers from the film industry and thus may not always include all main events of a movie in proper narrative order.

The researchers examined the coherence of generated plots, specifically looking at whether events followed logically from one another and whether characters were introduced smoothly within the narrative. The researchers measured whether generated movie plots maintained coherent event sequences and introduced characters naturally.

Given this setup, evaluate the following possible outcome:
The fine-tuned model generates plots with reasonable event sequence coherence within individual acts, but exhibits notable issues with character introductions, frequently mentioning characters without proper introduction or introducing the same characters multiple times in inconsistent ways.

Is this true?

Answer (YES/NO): NO